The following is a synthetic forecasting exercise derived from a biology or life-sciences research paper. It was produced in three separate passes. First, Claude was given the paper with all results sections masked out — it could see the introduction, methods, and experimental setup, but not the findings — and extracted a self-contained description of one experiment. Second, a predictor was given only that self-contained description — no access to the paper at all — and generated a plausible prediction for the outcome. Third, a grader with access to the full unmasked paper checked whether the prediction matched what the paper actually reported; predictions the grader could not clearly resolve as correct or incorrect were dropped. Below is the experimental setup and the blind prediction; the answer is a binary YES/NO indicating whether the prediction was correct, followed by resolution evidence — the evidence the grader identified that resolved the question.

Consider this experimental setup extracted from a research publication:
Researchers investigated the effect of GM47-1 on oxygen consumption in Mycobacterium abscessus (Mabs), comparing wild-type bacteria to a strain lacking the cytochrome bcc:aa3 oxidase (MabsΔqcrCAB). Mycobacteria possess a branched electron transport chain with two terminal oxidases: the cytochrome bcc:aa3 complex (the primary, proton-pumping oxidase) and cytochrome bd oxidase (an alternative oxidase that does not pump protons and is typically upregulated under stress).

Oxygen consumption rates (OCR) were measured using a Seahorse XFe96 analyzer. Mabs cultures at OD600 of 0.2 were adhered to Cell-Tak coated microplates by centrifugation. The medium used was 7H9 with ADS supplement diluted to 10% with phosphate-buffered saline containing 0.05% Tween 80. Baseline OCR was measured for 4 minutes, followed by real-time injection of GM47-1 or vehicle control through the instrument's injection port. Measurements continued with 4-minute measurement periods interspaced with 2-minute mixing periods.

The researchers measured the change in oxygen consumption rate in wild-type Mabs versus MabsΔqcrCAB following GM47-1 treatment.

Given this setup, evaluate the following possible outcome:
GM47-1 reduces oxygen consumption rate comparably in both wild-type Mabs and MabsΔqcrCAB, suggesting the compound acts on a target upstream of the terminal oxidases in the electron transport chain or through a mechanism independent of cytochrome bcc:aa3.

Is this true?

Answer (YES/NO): NO